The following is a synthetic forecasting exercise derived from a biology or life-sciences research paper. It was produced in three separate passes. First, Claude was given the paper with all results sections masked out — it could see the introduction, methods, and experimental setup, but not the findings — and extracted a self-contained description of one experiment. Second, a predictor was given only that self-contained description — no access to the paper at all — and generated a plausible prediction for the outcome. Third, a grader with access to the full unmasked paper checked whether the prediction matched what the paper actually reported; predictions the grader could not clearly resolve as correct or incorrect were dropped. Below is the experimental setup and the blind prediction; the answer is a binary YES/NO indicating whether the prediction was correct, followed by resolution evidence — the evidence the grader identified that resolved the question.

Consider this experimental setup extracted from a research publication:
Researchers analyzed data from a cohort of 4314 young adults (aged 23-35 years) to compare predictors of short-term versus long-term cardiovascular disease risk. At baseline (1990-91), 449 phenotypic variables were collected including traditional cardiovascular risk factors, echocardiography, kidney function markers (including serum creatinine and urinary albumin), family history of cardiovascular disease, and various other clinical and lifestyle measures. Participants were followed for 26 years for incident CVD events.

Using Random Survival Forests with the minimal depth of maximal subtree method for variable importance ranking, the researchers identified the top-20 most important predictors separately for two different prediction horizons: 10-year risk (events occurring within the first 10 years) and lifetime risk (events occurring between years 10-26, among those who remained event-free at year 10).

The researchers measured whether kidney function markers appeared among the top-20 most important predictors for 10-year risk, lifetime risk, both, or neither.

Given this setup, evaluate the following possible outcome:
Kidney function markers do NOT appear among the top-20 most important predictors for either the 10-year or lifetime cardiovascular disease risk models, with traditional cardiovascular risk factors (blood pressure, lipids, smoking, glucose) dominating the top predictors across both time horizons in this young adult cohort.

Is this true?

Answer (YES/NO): NO